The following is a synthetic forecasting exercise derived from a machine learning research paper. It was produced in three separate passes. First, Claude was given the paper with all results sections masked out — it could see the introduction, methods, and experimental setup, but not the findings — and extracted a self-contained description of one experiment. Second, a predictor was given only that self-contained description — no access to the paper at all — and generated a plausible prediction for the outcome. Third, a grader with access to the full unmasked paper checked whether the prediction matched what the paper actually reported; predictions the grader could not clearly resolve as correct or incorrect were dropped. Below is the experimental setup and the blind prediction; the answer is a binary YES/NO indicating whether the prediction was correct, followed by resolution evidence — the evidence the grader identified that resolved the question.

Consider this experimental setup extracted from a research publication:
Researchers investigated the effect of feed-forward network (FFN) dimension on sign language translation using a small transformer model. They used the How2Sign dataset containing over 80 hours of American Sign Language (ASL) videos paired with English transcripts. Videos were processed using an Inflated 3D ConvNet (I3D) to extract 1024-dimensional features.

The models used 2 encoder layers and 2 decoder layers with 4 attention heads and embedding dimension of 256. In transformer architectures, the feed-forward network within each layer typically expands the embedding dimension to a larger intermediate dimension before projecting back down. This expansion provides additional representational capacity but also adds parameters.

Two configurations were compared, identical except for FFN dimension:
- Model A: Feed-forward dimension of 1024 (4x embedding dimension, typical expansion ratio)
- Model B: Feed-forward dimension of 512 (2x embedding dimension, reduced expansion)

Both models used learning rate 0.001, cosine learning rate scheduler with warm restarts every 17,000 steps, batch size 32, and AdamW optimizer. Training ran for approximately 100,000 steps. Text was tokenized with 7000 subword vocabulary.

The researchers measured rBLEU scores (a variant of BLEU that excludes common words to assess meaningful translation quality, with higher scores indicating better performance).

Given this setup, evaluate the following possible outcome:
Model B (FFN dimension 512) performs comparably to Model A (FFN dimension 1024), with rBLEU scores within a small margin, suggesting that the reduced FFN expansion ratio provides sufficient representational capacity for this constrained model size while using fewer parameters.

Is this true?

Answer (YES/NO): YES